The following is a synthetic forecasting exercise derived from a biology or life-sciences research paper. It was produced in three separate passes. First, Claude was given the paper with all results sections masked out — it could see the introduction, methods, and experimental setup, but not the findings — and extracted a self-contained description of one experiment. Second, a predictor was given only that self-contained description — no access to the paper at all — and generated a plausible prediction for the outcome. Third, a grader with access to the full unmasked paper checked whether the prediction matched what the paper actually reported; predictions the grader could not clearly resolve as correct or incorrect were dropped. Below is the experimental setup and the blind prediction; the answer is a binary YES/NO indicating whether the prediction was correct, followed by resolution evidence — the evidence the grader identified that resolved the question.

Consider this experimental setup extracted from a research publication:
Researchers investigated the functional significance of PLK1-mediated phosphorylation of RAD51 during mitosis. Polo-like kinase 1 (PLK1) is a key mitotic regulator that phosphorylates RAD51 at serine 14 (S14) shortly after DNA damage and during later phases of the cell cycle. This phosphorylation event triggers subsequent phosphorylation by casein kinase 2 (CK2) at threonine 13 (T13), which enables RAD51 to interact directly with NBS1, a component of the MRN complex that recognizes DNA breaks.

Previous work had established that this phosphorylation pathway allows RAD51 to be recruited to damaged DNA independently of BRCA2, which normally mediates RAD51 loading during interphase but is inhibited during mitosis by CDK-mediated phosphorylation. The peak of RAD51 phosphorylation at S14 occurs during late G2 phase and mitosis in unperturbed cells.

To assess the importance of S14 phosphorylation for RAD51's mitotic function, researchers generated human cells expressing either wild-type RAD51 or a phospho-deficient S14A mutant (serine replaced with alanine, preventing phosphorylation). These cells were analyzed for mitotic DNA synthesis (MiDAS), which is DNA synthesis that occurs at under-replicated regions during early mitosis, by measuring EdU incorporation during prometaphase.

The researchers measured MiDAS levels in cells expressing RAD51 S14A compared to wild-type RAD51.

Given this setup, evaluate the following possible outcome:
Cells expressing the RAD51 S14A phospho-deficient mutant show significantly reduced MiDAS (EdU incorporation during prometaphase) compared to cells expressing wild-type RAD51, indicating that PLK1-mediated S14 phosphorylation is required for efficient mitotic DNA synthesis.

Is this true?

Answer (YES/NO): YES